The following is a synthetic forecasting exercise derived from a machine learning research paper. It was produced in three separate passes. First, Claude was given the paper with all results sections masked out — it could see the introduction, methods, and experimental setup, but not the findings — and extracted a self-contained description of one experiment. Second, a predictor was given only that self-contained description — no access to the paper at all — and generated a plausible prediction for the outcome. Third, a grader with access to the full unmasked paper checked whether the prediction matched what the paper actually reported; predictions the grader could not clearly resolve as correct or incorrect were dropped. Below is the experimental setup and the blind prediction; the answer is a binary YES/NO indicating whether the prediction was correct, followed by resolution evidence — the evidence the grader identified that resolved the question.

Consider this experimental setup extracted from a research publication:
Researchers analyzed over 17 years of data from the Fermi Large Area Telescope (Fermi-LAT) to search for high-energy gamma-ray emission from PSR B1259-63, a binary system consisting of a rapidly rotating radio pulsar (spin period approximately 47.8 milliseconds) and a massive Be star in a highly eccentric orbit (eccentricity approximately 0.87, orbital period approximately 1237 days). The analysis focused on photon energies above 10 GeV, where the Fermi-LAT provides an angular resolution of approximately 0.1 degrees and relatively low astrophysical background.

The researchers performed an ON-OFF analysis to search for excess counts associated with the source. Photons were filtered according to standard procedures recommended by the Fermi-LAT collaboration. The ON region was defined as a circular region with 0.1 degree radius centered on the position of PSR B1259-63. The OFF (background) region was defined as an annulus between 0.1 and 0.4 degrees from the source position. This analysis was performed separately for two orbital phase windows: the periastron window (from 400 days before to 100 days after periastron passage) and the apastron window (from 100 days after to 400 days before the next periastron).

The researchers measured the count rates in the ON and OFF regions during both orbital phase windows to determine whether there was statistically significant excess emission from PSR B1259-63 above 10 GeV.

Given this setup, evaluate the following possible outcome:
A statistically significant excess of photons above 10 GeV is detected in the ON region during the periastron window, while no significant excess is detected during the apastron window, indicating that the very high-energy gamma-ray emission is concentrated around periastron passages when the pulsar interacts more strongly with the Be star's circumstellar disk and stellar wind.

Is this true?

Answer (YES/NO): YES